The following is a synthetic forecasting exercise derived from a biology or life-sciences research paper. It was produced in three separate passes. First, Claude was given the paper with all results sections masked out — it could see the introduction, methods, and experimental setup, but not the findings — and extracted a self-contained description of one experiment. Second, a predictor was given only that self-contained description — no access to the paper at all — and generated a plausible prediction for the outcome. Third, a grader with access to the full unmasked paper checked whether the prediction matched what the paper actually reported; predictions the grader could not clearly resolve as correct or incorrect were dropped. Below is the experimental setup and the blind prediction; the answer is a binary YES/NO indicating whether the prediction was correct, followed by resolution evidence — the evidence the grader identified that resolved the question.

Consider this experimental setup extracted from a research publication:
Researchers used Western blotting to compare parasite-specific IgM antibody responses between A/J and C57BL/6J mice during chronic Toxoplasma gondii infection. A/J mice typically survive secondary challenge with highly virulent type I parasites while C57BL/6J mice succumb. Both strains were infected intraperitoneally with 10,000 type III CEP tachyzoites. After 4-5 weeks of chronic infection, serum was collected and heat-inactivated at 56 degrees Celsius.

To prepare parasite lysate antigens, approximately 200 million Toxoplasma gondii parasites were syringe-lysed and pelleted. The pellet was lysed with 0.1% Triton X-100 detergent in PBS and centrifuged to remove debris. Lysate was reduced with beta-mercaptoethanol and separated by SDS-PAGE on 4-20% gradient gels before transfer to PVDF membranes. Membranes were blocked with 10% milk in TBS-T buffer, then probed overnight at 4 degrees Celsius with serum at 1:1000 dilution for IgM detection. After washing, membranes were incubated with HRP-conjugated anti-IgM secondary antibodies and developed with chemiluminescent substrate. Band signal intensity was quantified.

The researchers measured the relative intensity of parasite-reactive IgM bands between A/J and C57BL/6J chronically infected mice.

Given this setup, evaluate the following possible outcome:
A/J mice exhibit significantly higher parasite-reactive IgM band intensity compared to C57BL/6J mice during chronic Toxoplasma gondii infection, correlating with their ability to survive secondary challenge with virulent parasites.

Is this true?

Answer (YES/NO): NO